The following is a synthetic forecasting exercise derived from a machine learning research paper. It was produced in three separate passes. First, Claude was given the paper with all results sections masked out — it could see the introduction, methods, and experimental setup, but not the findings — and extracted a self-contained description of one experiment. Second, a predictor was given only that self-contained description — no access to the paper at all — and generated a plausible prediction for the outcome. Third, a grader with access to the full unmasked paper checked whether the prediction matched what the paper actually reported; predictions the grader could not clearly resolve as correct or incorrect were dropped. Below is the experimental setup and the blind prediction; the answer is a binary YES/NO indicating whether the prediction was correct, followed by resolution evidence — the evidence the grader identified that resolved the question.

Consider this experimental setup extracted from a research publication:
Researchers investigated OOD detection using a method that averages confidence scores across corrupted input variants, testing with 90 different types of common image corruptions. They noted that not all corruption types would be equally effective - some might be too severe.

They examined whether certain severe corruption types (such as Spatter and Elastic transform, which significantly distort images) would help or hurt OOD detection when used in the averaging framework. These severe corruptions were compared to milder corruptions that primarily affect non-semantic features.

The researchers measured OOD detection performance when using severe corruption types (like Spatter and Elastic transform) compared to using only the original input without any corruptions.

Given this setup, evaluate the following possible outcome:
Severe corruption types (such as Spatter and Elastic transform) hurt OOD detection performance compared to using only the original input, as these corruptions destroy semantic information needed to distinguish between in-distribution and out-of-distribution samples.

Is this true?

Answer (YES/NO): YES